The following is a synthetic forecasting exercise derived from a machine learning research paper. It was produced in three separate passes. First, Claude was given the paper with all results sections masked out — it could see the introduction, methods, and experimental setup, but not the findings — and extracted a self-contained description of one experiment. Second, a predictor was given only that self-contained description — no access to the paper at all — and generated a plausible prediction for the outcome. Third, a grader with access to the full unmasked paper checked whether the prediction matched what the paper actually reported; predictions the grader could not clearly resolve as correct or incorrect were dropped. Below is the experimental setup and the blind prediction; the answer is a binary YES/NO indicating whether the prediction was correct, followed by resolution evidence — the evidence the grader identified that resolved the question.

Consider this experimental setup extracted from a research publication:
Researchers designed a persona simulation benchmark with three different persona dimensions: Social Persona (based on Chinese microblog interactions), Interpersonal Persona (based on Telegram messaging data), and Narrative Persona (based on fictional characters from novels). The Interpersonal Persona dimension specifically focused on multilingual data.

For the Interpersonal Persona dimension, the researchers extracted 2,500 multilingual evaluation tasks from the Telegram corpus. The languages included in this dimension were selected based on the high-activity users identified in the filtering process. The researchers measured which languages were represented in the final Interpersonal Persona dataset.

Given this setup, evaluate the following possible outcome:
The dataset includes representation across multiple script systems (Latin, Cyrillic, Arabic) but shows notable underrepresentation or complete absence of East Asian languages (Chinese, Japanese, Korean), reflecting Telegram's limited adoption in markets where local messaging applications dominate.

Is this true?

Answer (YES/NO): NO